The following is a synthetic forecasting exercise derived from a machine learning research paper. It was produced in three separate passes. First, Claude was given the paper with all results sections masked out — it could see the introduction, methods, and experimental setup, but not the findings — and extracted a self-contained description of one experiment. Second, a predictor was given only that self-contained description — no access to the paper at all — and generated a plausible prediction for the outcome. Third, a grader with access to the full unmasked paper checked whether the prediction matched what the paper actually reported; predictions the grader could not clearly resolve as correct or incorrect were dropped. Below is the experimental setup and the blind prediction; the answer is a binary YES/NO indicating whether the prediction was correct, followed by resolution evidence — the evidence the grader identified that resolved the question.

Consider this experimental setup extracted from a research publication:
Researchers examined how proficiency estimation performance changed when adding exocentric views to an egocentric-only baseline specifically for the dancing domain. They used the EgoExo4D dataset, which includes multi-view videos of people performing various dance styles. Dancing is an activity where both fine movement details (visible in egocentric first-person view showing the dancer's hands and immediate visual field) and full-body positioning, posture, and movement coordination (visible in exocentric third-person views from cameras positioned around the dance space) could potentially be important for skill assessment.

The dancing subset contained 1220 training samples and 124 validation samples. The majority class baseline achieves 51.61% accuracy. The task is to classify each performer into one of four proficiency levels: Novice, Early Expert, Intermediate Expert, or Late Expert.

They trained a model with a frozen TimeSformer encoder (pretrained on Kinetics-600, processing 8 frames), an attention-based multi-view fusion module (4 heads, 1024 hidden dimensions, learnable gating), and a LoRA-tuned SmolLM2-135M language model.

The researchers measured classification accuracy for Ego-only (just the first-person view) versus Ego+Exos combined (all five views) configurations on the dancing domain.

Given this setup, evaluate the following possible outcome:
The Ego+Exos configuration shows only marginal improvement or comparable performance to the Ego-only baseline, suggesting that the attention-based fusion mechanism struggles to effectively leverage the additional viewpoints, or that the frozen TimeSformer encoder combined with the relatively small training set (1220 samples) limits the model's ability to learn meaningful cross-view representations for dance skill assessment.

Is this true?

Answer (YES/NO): NO